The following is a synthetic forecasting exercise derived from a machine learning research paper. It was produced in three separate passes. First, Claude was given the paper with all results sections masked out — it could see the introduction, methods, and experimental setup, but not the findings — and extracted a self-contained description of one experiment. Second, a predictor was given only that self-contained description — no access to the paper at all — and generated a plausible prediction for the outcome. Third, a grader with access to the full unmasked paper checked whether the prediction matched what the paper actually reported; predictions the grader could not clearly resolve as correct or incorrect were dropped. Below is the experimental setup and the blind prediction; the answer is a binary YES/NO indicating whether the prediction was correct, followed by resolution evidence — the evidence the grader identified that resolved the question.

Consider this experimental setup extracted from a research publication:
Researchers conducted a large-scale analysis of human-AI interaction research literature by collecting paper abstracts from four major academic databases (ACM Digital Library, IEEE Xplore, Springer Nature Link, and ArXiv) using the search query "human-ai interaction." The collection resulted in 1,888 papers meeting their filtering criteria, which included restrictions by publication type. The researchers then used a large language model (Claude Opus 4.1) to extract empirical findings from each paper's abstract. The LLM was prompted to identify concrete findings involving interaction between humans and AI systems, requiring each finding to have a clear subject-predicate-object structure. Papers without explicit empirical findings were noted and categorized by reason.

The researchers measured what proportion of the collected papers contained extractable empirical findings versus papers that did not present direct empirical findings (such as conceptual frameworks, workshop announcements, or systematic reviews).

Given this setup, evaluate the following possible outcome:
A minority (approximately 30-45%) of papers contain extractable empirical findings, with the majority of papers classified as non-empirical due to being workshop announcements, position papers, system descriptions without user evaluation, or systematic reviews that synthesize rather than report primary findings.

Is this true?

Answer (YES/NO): NO